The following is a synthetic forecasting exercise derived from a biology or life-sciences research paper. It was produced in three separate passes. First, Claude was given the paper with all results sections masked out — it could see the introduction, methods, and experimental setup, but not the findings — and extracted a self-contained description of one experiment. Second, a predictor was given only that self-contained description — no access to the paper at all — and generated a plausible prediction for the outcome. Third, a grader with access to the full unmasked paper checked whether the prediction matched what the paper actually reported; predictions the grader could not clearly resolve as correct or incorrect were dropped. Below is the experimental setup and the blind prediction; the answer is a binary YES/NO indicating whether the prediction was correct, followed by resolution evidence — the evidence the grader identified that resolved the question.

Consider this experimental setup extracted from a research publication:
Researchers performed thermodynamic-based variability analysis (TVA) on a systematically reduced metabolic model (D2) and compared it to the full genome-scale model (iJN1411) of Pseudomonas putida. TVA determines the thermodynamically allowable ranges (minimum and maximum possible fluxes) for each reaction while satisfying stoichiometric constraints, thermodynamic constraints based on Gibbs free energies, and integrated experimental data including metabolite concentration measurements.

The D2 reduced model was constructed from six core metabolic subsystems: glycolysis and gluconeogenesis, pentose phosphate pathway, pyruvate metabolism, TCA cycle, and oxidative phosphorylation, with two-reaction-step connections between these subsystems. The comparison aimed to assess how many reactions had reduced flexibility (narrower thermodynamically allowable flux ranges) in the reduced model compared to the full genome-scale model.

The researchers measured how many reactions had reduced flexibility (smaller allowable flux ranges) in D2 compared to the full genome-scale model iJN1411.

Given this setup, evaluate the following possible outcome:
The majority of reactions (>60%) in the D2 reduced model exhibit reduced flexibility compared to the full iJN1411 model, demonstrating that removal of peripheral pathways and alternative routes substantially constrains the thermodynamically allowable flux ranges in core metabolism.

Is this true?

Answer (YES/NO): NO